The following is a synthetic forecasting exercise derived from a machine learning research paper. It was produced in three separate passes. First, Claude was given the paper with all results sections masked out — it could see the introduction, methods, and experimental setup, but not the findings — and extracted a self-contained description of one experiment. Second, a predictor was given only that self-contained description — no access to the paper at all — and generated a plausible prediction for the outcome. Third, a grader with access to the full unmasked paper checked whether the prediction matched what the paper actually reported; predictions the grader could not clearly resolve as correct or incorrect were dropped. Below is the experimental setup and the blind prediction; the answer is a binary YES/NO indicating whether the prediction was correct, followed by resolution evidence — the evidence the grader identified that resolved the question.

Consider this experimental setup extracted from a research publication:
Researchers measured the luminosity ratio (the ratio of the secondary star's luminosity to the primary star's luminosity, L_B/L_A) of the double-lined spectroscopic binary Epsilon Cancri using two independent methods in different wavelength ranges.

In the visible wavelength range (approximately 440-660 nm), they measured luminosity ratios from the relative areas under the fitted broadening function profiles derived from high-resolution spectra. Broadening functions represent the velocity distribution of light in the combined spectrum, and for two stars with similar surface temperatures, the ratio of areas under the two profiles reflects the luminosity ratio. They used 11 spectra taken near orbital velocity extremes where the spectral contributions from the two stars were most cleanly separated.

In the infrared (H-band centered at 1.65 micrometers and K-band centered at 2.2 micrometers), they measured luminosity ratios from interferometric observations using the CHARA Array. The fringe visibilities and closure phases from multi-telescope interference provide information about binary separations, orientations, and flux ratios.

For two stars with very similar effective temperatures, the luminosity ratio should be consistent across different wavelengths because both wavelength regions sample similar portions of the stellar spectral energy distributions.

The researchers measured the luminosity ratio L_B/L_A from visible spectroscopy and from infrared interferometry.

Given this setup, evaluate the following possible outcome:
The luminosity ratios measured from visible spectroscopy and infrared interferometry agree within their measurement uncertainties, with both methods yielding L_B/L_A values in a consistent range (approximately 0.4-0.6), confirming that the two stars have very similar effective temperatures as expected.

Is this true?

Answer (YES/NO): NO